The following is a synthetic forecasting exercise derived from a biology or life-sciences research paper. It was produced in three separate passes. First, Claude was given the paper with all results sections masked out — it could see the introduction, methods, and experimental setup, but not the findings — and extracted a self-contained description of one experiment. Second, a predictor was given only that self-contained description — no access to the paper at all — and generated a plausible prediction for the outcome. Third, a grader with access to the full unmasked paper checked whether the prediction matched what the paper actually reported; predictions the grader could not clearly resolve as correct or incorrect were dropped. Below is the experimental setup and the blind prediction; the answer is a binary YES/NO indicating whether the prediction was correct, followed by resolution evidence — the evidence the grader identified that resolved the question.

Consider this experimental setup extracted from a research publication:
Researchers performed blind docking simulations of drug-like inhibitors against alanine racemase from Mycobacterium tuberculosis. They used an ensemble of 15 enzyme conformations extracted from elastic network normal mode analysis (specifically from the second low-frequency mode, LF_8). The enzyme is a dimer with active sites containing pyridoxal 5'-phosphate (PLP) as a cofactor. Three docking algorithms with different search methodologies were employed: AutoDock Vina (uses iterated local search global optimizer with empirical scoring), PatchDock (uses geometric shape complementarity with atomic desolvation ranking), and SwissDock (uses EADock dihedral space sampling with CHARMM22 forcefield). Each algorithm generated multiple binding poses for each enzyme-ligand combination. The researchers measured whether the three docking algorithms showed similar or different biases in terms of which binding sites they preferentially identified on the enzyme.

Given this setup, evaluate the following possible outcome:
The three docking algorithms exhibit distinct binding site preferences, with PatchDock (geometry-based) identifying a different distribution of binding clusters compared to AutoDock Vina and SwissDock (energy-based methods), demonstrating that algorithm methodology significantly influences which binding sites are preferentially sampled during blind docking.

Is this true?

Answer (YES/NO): NO